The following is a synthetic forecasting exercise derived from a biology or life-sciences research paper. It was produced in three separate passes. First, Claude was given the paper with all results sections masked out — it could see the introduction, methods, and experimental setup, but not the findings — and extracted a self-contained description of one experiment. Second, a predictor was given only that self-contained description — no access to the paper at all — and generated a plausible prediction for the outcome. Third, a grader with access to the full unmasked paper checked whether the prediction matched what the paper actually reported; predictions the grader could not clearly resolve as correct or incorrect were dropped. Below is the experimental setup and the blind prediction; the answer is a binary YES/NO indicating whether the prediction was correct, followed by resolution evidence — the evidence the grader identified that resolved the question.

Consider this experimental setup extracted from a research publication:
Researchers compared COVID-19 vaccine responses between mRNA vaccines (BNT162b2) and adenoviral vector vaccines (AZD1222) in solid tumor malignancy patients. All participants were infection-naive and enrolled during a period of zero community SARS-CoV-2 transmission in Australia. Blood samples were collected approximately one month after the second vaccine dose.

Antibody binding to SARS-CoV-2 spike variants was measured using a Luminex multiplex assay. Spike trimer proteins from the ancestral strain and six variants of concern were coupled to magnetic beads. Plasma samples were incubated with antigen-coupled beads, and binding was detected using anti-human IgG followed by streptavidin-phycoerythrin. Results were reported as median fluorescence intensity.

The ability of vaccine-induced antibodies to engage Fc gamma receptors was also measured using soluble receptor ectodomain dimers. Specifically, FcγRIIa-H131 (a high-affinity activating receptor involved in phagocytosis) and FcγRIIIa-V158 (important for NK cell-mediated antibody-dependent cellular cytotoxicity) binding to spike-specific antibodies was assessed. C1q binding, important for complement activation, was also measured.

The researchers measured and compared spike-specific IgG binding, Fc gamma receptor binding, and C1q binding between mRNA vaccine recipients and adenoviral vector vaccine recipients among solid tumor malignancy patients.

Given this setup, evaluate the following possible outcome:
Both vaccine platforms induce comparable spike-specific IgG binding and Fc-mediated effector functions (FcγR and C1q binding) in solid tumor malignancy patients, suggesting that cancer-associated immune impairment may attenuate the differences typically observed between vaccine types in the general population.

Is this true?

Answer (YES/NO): NO